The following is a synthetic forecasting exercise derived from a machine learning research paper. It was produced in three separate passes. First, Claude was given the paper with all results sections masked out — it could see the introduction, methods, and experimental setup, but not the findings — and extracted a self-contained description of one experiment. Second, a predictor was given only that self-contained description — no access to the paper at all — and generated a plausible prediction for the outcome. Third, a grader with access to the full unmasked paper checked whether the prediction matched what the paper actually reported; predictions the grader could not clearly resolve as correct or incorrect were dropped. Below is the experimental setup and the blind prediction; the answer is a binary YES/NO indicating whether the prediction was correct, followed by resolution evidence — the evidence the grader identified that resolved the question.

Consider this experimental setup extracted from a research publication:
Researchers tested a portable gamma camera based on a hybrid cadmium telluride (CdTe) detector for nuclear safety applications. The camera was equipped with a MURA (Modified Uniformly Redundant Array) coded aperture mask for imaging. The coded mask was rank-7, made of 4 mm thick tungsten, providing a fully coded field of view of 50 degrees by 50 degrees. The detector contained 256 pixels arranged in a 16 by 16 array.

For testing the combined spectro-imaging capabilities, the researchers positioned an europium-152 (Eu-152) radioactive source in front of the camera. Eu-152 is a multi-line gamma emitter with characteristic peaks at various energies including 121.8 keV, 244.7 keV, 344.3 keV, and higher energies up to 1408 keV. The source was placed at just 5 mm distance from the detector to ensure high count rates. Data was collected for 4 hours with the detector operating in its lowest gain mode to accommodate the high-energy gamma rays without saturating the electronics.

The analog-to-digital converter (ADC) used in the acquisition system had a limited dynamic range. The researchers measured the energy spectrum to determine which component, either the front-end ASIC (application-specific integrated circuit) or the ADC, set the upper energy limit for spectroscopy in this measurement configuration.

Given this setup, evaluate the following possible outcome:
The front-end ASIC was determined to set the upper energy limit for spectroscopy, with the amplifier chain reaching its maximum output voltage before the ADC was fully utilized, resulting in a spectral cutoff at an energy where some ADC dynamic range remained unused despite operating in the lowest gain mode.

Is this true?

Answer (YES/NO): NO